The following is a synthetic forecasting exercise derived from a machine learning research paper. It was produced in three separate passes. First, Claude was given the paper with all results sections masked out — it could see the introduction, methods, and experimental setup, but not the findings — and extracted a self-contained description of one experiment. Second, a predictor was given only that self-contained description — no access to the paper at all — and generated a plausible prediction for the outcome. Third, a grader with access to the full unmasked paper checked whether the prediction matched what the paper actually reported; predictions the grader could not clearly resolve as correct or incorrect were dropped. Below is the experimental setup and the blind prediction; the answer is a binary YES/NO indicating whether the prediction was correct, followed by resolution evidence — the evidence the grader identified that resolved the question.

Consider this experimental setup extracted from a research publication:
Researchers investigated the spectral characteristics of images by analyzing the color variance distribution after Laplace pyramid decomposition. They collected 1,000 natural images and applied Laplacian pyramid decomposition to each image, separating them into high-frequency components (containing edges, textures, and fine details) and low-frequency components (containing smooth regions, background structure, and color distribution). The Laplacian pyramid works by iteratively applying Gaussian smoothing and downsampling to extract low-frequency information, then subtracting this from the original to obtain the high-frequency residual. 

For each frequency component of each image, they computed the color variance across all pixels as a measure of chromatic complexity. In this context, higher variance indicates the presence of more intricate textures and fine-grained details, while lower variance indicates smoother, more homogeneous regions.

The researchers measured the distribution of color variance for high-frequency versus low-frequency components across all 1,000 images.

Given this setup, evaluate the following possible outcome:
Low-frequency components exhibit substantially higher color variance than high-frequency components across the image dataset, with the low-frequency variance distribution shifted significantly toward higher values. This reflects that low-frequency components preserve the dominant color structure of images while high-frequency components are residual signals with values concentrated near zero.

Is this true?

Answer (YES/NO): NO